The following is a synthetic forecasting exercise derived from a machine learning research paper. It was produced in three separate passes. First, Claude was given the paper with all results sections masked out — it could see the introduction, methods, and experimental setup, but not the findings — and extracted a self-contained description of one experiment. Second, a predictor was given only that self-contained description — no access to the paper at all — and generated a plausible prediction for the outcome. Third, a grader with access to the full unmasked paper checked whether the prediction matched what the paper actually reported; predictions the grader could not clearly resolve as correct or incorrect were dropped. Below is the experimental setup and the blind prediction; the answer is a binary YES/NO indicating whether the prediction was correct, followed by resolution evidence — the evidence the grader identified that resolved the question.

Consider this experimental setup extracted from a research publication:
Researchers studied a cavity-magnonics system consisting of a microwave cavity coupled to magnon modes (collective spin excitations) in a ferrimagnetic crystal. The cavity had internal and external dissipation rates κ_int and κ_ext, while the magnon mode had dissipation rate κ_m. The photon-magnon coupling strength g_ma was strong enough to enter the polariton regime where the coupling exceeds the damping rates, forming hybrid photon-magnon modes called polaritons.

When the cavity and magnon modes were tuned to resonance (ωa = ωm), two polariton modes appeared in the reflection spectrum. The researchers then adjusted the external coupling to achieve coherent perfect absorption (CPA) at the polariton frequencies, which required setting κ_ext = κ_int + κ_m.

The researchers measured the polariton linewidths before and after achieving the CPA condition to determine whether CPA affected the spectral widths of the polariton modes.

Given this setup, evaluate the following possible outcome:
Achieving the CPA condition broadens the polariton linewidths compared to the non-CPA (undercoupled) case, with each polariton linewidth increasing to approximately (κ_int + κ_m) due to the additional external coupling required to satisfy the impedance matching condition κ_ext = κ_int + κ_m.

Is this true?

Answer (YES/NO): YES